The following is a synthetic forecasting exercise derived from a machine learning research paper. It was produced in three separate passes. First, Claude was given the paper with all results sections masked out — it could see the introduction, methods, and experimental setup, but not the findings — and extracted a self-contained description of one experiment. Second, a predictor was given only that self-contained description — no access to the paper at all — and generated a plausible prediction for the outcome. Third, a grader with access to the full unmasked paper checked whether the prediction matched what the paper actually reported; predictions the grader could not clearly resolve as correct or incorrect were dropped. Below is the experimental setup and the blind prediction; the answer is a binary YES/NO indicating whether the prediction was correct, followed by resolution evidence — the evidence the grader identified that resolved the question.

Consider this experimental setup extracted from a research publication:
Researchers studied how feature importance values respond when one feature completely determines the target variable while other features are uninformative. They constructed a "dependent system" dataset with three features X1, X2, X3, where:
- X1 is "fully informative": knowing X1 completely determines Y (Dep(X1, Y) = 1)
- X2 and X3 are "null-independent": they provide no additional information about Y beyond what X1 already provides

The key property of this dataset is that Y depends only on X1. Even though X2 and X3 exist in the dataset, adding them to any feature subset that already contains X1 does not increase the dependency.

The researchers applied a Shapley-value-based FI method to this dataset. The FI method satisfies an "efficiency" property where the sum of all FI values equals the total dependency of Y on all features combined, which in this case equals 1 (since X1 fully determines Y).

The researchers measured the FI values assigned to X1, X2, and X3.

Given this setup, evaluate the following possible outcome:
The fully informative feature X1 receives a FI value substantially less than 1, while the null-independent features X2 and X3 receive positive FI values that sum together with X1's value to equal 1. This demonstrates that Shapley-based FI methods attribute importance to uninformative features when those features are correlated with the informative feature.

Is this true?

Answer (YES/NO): NO